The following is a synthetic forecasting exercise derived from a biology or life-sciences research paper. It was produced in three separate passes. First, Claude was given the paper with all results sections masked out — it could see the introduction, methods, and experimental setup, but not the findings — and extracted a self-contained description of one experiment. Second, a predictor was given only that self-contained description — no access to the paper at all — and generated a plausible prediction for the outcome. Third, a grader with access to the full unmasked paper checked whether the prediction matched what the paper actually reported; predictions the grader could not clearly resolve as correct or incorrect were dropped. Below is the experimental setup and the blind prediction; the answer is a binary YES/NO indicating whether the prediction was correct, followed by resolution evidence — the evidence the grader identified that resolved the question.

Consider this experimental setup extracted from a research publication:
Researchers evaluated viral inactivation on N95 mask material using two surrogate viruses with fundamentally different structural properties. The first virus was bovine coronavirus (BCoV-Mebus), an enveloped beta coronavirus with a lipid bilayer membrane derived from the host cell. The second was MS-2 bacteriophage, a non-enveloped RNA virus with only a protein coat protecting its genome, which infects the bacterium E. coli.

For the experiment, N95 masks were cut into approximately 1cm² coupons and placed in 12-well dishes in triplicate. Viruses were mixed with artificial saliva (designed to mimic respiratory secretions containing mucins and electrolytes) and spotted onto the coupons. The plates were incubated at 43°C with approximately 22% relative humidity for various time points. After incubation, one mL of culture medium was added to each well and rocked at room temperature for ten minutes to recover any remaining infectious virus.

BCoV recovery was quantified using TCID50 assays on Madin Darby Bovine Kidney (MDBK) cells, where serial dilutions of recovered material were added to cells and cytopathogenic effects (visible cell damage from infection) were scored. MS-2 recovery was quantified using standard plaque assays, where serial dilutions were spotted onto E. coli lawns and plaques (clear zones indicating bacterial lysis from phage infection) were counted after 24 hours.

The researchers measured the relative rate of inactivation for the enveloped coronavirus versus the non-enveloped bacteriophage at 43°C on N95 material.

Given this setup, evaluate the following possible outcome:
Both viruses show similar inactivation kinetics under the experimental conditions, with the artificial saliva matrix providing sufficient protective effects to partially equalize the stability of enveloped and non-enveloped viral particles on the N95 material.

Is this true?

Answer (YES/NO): NO